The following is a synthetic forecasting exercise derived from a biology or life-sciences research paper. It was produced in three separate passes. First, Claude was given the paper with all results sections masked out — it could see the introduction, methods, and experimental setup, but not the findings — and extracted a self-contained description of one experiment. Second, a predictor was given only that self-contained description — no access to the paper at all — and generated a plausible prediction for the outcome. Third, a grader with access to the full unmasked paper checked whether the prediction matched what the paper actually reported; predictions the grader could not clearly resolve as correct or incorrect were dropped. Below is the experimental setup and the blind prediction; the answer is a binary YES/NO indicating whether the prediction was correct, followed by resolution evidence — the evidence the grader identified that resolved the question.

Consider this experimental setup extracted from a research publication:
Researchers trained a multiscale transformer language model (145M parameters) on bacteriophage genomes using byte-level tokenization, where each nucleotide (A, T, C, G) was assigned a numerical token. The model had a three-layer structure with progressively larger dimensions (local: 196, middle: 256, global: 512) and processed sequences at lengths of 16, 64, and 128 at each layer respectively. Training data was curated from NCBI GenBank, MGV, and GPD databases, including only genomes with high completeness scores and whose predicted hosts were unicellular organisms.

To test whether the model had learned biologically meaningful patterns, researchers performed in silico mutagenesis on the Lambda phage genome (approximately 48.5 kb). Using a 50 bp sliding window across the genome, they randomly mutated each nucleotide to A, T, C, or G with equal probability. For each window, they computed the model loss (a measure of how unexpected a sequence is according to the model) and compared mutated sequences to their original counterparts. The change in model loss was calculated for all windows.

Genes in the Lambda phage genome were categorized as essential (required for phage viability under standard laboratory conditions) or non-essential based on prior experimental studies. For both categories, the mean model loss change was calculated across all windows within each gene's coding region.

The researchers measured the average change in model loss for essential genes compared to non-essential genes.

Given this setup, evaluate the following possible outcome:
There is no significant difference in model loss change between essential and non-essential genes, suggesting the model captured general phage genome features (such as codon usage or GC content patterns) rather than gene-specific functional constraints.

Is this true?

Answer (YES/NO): NO